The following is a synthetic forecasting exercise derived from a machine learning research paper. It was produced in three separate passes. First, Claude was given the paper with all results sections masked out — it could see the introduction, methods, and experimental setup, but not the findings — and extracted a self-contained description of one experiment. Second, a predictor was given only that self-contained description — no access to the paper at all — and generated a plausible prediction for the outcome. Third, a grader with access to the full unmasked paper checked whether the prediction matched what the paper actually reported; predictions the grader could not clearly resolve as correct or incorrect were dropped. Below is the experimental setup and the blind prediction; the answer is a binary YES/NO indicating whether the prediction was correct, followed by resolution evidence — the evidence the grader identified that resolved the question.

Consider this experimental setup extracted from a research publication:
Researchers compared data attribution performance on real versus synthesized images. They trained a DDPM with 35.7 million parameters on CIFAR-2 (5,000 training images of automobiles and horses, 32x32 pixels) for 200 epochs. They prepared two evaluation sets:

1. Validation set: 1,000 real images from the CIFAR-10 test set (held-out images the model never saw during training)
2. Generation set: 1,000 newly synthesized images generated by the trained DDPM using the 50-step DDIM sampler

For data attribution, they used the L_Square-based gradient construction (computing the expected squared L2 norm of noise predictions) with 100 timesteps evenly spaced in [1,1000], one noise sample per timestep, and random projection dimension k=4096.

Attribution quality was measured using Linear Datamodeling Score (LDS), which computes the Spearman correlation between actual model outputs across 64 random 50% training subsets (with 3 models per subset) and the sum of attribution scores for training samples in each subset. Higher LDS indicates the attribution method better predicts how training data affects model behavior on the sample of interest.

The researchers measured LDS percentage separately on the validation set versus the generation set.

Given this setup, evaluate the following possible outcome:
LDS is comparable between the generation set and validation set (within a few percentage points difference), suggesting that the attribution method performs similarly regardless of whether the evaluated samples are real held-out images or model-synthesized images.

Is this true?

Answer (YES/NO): NO